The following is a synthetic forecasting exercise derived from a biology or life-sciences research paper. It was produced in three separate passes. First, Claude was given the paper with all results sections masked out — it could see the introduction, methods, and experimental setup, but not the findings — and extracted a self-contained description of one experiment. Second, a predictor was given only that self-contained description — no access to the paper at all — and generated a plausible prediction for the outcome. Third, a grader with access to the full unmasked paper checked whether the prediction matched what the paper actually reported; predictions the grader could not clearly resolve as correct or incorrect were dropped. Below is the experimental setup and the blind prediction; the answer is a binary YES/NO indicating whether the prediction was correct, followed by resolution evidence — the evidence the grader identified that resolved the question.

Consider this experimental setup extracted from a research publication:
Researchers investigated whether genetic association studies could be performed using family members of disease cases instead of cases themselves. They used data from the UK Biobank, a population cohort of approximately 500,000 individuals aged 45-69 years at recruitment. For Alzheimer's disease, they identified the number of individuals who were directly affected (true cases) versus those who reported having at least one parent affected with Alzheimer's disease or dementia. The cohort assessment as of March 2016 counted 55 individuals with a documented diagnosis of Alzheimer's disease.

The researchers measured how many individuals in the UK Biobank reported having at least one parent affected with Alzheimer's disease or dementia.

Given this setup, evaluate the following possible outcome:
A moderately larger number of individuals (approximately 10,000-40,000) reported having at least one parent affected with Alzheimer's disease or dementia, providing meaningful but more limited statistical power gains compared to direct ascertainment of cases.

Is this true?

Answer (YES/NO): NO